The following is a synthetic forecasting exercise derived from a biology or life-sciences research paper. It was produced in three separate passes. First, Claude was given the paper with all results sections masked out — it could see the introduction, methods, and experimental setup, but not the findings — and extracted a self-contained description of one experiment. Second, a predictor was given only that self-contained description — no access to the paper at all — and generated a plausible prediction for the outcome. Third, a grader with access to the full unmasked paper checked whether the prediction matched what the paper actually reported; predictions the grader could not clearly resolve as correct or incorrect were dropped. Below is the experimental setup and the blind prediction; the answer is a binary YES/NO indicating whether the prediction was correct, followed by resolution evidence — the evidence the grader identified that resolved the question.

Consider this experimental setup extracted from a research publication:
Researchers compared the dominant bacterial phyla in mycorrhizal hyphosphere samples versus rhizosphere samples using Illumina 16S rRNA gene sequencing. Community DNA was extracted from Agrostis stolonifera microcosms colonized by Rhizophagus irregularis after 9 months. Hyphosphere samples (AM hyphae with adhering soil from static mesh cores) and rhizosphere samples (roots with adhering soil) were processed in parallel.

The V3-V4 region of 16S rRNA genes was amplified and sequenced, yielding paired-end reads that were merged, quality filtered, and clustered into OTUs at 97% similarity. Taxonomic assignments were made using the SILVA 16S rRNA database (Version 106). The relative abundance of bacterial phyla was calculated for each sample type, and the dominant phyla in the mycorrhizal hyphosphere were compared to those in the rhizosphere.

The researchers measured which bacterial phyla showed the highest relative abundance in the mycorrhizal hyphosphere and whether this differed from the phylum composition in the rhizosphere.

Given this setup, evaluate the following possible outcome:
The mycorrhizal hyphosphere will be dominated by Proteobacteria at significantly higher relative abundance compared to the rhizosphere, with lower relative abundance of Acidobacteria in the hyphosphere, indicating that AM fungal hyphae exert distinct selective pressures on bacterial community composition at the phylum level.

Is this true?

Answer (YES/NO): NO